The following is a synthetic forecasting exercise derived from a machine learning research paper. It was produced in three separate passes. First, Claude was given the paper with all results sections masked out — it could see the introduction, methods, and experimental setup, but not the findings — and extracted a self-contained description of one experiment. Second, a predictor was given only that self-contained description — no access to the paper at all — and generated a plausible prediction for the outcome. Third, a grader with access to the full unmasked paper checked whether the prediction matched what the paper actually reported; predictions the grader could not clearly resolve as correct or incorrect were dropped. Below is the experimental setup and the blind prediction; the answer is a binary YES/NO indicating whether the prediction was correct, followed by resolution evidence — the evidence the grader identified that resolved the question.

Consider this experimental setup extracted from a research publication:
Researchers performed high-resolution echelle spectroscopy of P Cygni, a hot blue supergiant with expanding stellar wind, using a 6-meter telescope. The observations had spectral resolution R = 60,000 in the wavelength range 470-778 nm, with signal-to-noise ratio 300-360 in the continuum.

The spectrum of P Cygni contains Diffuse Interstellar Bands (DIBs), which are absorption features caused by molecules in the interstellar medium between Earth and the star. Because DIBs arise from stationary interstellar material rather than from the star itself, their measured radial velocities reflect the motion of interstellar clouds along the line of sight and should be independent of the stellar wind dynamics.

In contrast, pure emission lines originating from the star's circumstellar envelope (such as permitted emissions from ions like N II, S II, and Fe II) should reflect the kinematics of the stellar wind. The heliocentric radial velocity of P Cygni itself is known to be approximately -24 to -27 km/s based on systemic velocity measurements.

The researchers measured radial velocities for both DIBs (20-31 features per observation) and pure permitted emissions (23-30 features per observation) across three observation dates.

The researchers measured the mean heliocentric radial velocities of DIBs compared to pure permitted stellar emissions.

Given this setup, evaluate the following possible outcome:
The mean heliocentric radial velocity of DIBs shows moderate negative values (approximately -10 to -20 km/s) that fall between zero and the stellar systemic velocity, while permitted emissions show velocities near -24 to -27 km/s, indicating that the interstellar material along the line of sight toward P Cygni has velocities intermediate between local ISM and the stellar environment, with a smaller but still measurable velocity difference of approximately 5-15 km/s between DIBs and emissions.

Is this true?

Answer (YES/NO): NO